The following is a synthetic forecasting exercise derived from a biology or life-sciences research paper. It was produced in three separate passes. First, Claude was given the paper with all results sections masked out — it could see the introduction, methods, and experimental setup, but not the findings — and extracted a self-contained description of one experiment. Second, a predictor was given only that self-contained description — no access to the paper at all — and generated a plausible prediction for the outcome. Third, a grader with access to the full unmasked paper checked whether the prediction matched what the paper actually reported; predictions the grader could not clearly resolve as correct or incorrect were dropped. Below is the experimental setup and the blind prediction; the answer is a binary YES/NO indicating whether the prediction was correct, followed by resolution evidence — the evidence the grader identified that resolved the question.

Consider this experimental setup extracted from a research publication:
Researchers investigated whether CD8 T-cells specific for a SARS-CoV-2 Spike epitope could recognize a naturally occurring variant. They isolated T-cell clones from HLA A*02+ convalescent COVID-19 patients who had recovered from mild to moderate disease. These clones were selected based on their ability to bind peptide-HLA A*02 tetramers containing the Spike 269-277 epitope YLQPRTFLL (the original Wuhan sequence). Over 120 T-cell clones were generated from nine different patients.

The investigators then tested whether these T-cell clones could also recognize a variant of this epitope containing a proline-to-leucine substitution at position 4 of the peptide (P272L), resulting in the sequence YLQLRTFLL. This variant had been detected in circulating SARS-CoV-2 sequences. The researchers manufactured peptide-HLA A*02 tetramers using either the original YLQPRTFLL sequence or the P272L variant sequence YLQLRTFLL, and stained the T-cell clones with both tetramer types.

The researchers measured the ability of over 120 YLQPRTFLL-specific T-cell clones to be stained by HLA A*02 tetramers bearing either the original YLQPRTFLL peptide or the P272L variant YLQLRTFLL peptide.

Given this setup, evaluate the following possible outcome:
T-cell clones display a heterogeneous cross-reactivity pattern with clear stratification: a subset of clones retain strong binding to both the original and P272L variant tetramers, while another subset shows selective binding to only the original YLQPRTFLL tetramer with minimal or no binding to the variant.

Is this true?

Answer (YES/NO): NO